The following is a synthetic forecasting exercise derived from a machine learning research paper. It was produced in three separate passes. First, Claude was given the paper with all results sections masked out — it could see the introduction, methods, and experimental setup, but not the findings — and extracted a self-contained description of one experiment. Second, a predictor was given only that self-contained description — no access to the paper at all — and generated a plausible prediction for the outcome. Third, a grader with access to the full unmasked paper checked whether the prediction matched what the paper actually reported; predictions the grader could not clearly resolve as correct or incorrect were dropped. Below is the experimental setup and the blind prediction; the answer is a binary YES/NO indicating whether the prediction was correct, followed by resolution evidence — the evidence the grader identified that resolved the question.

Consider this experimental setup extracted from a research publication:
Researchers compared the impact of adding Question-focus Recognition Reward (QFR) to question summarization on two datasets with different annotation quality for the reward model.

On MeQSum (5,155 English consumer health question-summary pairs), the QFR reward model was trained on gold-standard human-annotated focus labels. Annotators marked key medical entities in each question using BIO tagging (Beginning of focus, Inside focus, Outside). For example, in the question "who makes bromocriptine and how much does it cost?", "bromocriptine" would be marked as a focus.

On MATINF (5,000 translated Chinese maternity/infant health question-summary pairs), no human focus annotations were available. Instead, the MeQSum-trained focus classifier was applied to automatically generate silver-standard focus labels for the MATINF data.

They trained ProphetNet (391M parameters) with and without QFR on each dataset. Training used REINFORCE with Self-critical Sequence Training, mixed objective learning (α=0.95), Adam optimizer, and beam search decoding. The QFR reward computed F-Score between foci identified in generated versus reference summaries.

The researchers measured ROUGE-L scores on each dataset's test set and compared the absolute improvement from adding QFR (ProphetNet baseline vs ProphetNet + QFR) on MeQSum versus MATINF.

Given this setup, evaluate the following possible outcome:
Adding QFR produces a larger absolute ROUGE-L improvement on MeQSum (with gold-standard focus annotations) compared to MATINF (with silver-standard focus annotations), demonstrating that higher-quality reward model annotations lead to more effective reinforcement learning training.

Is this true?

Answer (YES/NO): YES